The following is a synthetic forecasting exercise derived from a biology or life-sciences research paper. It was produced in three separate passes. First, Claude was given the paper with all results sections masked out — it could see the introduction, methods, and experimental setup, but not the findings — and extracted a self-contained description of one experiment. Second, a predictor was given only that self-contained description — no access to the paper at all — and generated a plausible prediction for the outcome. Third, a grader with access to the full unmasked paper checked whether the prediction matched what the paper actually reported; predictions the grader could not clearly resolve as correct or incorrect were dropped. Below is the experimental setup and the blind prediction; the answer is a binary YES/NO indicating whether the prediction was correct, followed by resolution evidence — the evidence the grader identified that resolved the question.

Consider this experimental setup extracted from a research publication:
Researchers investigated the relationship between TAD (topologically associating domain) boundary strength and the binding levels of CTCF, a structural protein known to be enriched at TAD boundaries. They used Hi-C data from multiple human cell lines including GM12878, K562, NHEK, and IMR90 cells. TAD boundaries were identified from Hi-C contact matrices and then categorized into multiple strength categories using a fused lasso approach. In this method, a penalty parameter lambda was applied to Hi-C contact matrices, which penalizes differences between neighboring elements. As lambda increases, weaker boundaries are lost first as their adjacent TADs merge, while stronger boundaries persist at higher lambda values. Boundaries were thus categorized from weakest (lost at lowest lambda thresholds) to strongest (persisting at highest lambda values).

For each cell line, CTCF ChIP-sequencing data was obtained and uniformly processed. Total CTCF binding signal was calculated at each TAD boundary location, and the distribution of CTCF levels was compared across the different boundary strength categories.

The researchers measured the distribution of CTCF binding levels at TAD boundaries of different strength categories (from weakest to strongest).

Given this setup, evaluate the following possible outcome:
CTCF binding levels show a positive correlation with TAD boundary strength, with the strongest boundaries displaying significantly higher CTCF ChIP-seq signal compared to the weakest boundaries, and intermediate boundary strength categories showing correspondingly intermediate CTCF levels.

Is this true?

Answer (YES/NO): YES